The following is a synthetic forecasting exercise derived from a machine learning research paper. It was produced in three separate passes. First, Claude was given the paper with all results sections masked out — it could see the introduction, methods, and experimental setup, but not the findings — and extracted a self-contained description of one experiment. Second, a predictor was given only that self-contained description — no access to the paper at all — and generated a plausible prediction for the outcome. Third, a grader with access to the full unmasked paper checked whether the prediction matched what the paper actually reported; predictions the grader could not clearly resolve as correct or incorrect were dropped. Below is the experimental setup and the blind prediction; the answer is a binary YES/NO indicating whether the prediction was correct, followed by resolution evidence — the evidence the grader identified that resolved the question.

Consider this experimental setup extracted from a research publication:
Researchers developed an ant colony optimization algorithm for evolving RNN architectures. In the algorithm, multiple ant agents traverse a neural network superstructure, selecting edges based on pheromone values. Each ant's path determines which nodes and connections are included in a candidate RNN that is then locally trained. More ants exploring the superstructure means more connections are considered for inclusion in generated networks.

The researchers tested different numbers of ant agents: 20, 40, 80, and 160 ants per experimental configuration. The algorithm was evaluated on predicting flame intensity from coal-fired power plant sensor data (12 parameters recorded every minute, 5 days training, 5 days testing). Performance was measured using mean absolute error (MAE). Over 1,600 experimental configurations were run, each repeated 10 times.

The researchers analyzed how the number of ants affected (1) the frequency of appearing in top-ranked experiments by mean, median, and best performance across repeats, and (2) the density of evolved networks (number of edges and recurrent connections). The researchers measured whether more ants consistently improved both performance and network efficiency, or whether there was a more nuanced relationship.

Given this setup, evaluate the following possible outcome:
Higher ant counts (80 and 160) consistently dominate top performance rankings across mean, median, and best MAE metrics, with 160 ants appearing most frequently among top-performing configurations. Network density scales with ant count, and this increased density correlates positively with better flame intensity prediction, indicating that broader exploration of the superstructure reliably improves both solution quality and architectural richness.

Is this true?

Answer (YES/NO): NO